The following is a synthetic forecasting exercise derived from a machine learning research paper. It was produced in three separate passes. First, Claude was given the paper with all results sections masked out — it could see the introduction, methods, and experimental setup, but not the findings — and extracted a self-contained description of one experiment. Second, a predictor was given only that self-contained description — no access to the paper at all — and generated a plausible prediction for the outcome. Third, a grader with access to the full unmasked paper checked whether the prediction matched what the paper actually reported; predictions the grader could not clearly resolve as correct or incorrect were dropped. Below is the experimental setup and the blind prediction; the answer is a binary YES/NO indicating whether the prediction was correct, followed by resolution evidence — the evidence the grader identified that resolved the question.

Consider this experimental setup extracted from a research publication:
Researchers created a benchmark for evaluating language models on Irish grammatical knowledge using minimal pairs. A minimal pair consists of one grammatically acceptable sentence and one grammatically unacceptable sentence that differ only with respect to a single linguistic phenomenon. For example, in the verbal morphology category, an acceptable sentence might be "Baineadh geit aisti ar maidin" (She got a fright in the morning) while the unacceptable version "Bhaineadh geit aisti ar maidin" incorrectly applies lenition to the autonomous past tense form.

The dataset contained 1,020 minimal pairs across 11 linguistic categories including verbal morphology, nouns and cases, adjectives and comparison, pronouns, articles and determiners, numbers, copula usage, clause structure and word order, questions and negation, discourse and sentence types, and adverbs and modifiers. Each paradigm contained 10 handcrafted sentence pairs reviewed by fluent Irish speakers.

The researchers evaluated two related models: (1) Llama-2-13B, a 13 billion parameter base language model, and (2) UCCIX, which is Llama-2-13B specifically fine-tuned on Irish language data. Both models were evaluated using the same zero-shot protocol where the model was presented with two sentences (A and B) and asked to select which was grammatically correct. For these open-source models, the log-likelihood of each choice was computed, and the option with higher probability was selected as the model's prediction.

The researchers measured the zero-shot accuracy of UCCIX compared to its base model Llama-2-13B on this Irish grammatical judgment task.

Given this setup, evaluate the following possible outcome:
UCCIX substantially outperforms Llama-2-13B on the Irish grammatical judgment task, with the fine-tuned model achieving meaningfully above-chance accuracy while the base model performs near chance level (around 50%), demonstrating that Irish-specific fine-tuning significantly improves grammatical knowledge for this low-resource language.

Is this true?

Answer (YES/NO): NO